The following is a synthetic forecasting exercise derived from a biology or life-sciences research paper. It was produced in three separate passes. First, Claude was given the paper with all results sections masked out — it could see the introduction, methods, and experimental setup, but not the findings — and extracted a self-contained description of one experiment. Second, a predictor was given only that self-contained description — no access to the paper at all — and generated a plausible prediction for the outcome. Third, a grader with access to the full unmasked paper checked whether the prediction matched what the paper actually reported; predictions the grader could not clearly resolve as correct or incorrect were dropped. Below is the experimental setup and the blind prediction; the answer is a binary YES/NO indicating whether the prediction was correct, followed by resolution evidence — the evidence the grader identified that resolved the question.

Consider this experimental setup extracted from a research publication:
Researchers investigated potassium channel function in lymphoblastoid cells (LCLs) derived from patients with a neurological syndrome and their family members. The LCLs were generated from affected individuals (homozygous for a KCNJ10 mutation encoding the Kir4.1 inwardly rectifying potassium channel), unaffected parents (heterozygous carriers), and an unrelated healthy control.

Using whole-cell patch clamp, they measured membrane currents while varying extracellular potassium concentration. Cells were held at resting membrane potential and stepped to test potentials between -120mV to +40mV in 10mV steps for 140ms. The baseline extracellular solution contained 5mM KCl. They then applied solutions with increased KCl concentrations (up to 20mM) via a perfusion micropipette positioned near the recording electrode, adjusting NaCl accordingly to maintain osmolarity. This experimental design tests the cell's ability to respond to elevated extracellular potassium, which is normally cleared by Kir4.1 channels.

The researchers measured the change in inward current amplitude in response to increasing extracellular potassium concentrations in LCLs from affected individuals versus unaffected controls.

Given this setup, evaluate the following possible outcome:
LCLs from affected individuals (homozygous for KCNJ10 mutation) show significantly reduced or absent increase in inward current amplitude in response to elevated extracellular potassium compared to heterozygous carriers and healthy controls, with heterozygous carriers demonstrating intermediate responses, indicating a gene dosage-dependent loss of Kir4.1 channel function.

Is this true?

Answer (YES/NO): NO